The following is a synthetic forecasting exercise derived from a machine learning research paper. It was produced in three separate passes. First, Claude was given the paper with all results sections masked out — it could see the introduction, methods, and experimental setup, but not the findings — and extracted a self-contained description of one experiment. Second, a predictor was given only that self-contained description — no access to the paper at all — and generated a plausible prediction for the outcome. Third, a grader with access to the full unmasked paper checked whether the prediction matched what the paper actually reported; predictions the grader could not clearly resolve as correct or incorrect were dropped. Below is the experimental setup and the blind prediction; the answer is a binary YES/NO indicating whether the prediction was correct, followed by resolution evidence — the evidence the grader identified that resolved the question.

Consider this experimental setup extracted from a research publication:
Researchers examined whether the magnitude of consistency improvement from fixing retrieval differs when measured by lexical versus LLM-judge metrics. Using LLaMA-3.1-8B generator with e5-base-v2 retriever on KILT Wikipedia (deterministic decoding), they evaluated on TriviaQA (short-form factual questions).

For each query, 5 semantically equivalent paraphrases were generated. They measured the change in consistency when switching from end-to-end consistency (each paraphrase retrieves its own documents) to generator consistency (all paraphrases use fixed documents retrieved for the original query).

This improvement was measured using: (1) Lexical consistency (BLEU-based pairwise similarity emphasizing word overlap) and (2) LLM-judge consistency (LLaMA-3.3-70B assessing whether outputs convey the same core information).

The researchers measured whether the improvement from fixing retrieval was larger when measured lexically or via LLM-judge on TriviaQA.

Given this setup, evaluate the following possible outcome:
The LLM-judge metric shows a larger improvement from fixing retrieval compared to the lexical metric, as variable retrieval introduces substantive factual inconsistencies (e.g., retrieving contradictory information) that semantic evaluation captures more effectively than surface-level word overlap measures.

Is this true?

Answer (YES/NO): NO